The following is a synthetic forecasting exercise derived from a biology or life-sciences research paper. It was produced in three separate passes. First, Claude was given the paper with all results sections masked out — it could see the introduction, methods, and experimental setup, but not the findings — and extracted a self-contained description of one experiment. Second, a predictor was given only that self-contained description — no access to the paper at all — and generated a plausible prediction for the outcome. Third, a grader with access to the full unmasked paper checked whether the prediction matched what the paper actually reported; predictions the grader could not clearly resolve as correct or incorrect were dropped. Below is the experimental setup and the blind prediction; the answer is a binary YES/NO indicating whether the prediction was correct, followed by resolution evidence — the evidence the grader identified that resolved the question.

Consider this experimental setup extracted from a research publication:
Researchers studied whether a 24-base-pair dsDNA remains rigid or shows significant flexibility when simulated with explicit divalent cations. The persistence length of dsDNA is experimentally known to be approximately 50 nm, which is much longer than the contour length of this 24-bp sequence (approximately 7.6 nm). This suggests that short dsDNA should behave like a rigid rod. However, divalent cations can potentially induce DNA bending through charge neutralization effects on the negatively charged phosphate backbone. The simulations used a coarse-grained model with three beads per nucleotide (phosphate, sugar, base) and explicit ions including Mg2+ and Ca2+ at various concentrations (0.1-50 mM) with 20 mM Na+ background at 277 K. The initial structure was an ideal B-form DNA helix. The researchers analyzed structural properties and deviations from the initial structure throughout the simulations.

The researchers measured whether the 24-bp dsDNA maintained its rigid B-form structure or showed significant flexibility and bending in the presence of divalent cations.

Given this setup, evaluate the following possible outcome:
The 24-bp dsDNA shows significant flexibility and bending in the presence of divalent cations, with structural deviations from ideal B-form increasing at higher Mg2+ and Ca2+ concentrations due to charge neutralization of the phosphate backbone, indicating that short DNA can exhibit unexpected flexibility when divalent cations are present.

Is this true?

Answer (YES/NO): NO